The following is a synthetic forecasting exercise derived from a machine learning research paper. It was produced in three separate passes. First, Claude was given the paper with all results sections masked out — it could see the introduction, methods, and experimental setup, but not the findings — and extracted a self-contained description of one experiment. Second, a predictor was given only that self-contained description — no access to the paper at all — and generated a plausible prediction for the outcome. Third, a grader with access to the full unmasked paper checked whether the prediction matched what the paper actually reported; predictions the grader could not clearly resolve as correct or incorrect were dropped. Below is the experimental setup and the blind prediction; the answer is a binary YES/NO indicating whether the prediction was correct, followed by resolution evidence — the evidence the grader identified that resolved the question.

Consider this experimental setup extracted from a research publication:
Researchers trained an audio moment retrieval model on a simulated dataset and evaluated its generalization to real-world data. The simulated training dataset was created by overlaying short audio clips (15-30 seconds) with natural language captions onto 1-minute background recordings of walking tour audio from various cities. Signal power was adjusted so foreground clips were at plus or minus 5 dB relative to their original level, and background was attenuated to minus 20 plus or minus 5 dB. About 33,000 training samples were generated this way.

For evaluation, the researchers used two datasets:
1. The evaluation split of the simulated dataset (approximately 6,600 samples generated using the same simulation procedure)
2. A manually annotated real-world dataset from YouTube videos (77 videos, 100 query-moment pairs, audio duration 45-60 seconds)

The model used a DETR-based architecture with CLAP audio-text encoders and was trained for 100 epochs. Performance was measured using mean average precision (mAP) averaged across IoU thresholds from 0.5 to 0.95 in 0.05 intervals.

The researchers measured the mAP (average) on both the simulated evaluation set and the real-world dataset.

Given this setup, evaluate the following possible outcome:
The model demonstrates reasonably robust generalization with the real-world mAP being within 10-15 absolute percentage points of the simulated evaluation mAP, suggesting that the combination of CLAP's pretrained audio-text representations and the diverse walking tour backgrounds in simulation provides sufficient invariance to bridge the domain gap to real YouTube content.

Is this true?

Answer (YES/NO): NO